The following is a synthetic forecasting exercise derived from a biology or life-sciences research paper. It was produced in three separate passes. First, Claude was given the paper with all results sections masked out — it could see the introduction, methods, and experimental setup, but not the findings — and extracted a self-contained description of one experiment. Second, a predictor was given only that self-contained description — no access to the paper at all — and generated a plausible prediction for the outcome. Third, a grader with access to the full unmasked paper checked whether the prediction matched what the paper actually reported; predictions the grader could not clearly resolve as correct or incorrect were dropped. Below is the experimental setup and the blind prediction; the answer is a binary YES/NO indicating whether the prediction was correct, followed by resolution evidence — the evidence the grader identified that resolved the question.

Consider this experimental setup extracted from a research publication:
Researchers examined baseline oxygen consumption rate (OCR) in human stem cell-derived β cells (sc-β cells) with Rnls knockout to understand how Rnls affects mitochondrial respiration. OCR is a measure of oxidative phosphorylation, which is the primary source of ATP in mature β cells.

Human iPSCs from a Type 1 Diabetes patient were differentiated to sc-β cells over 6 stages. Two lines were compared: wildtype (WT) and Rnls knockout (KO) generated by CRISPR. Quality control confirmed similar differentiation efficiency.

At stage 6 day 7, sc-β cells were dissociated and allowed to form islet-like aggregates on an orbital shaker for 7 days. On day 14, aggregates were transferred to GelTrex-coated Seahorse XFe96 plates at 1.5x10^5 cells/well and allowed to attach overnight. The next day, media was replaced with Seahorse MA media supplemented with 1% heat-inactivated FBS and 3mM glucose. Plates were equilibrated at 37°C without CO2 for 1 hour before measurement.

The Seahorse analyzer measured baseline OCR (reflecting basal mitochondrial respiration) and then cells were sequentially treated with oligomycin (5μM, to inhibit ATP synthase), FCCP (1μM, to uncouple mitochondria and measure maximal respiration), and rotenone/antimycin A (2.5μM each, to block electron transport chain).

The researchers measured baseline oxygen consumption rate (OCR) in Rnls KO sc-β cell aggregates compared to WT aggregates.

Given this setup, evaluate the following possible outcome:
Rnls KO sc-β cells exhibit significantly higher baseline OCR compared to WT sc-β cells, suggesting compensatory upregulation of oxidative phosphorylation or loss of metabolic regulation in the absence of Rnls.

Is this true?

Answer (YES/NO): YES